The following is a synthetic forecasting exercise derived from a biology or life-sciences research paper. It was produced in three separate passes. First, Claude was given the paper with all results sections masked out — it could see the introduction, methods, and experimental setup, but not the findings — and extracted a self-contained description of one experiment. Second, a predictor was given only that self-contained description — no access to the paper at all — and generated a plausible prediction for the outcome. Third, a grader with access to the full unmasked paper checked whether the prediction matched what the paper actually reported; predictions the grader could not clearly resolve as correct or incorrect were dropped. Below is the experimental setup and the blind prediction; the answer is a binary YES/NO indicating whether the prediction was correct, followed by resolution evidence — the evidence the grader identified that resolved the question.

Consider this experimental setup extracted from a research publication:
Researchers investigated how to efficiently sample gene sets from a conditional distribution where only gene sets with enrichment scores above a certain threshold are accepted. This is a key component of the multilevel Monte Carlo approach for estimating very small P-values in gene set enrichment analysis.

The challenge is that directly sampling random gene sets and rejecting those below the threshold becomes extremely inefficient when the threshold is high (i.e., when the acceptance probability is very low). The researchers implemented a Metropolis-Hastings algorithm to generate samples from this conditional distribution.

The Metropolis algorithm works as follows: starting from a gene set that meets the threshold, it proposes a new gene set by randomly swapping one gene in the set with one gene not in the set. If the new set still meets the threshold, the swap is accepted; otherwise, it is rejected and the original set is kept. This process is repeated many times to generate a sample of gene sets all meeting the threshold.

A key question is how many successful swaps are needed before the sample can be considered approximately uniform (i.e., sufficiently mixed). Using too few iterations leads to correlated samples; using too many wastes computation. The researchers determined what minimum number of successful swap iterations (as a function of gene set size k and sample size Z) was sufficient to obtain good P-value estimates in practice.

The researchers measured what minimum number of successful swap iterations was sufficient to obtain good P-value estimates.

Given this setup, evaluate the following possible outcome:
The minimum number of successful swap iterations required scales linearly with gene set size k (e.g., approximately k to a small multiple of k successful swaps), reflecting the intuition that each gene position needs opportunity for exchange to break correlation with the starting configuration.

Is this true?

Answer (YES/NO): NO